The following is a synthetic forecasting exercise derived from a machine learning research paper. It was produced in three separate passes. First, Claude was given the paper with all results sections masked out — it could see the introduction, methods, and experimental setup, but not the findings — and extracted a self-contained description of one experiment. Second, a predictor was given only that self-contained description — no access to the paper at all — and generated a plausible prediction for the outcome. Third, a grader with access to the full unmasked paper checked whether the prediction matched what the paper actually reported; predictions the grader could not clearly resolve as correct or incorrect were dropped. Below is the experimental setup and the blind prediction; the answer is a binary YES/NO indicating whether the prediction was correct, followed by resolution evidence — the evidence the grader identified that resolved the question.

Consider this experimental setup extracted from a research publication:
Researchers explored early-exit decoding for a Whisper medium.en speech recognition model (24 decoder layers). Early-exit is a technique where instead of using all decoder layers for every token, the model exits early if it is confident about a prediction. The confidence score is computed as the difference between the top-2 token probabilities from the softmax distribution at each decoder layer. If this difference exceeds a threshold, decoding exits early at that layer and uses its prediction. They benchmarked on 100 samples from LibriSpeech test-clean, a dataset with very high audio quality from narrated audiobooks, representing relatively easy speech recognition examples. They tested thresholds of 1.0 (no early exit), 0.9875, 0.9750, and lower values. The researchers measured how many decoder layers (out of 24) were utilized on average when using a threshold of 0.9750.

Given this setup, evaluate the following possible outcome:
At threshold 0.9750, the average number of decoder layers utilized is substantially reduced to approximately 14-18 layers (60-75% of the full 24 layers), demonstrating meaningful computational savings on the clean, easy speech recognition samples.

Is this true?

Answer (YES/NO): NO